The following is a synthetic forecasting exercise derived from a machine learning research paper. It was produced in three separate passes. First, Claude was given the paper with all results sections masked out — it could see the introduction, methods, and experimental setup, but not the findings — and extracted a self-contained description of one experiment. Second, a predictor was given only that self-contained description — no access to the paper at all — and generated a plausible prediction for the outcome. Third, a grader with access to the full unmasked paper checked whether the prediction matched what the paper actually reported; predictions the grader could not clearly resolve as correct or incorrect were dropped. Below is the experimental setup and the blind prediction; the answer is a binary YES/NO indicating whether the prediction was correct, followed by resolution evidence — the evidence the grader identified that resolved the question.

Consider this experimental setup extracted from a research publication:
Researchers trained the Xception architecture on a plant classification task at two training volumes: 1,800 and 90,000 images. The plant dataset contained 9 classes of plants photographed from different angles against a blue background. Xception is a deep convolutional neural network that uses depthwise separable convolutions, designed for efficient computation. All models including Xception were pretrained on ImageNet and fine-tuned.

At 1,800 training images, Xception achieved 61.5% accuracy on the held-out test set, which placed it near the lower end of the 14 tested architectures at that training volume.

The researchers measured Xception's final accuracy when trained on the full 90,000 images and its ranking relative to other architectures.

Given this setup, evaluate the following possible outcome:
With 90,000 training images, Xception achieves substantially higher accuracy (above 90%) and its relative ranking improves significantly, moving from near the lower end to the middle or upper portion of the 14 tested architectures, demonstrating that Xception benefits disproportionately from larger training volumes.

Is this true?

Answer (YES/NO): NO